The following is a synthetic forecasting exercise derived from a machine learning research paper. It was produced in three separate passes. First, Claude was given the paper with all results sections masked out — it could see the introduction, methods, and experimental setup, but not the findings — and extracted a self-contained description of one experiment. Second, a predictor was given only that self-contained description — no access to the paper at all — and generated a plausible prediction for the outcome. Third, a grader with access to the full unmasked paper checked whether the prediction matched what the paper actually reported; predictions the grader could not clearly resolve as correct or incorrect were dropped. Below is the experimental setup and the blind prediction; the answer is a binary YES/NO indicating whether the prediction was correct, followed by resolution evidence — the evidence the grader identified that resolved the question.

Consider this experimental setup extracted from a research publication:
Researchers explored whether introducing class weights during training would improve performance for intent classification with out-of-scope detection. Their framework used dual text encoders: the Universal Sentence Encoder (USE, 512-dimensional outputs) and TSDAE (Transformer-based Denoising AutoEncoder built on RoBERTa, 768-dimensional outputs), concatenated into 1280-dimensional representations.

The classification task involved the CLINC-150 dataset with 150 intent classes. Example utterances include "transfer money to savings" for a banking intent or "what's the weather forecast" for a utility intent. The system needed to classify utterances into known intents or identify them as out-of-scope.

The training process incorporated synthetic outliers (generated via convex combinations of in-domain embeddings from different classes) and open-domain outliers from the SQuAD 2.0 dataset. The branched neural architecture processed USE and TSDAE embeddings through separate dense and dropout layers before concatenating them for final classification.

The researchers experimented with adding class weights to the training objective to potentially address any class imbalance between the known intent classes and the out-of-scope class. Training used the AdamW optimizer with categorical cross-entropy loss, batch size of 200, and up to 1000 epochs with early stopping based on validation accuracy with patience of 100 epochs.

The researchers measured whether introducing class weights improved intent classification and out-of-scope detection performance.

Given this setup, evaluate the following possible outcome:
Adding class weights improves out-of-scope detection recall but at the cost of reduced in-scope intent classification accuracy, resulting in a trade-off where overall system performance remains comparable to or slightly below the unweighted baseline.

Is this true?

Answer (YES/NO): NO